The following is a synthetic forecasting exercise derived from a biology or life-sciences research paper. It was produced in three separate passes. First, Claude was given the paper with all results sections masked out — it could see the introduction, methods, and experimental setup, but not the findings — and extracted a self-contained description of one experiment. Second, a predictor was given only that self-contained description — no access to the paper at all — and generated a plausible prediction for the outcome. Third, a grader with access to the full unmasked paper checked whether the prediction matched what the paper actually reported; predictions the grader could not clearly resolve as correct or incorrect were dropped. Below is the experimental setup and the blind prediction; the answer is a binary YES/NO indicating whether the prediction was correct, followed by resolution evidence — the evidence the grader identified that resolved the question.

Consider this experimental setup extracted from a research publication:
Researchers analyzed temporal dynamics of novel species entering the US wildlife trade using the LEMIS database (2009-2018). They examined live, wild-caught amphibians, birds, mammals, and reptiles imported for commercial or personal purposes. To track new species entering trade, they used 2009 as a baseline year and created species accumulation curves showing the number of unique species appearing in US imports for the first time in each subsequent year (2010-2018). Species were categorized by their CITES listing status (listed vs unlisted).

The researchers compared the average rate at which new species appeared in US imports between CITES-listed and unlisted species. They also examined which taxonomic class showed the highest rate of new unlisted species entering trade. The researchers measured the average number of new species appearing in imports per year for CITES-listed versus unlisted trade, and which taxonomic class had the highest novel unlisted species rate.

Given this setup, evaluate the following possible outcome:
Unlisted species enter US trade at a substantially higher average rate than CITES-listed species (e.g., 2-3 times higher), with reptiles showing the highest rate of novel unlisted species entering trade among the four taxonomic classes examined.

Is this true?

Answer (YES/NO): NO